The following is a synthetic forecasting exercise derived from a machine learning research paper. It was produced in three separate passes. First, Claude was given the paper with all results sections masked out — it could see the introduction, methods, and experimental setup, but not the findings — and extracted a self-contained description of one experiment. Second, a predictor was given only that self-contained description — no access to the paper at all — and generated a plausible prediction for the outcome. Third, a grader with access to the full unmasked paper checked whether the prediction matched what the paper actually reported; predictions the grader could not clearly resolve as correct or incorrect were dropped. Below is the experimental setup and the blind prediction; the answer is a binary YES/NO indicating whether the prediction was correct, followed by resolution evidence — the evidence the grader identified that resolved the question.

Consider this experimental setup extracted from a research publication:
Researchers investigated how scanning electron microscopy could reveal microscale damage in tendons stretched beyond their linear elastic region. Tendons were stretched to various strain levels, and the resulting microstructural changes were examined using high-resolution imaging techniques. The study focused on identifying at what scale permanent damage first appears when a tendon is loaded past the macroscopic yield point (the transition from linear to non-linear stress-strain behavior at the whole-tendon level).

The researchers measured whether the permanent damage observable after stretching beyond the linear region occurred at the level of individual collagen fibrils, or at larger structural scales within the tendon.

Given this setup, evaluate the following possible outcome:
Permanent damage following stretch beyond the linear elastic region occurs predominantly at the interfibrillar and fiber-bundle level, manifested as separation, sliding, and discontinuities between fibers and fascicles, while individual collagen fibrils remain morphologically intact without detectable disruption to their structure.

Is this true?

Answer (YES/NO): NO